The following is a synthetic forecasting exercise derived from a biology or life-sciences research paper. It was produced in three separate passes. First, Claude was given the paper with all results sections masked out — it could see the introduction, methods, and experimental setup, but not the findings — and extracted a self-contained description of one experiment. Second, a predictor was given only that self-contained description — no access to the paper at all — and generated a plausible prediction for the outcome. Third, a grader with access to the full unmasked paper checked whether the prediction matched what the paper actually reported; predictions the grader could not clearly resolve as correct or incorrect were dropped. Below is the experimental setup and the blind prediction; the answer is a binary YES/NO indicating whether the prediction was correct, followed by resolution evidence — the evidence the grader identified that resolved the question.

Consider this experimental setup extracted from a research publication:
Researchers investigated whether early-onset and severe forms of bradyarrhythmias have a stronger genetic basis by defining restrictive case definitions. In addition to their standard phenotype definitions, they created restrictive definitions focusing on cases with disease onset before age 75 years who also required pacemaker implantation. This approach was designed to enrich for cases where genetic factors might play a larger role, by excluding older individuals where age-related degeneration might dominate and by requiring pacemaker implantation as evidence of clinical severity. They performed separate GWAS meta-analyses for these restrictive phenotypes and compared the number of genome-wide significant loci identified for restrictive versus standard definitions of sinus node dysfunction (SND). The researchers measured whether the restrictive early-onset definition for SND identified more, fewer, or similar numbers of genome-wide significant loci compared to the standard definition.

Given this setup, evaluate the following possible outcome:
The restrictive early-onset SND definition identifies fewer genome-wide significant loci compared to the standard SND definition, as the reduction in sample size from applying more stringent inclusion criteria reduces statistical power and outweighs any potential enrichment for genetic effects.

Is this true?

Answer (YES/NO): YES